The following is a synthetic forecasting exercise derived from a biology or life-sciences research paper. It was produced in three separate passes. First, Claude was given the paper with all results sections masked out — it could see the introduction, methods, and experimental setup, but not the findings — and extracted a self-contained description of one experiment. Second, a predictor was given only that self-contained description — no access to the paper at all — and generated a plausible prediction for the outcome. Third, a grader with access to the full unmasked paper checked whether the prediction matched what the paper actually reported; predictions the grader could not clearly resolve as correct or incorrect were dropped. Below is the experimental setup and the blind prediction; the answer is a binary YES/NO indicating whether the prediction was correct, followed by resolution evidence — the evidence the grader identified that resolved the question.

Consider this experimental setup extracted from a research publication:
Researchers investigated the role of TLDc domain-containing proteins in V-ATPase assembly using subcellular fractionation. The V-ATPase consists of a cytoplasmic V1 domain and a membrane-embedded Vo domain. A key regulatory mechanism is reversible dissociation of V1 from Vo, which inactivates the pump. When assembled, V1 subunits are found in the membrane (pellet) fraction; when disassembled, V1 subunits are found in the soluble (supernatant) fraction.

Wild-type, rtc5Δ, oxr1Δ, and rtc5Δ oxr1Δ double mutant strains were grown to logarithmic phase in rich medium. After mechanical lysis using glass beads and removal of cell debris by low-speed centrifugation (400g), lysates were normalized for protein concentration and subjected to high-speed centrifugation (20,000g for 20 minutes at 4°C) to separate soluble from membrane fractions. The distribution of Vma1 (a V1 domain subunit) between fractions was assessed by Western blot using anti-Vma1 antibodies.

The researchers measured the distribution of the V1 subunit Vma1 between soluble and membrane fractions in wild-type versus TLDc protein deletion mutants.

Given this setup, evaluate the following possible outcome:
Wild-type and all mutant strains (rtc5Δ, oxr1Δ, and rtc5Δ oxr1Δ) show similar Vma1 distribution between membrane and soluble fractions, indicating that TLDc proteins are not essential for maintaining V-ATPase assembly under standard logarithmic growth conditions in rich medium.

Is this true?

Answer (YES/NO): NO